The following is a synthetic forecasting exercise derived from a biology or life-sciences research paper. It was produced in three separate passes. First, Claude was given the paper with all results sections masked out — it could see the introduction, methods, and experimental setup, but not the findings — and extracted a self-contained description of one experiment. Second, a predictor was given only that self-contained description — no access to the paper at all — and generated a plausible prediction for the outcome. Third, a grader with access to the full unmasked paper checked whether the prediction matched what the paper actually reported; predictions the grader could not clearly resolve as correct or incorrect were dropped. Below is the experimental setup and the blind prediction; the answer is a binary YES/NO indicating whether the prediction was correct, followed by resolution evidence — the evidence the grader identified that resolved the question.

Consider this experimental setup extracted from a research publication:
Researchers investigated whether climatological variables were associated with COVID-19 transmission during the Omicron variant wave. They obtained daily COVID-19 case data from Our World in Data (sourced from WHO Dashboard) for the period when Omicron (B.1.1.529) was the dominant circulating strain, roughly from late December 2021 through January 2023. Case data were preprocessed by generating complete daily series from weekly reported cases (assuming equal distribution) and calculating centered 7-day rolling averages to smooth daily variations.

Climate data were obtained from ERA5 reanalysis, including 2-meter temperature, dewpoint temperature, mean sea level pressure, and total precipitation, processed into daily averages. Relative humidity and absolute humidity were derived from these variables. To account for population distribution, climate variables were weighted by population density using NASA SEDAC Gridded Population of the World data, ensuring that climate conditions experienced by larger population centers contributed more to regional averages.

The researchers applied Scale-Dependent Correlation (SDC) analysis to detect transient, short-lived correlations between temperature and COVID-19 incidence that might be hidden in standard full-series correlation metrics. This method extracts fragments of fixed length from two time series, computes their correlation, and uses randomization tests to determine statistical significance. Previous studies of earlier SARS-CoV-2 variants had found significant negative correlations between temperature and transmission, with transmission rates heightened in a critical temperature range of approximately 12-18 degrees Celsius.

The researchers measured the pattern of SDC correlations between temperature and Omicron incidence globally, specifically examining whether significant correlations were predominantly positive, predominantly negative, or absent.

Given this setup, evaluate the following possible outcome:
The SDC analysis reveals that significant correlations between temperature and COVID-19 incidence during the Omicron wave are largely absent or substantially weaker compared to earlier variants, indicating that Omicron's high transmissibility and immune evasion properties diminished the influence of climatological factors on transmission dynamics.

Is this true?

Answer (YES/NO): NO